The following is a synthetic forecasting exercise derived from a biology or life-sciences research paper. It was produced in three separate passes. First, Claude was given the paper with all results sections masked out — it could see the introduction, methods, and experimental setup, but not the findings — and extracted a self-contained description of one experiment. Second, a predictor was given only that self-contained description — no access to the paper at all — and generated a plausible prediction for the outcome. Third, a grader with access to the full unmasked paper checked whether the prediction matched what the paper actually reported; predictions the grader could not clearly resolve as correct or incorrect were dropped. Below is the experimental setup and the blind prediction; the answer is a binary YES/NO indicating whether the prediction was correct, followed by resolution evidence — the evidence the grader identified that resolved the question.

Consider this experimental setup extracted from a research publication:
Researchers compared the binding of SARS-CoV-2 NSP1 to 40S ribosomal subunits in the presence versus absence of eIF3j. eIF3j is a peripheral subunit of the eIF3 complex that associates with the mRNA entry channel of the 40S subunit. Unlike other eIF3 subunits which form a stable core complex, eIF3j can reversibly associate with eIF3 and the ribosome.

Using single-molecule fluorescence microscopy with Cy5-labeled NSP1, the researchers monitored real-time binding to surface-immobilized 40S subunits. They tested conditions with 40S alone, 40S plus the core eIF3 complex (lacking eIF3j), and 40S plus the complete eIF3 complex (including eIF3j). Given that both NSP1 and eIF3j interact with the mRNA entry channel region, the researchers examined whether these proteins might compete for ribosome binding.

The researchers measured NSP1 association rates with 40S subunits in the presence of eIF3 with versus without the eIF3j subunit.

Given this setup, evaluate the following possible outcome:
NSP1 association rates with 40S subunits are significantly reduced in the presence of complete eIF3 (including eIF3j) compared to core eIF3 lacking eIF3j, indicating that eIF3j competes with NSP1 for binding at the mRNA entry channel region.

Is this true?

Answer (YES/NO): YES